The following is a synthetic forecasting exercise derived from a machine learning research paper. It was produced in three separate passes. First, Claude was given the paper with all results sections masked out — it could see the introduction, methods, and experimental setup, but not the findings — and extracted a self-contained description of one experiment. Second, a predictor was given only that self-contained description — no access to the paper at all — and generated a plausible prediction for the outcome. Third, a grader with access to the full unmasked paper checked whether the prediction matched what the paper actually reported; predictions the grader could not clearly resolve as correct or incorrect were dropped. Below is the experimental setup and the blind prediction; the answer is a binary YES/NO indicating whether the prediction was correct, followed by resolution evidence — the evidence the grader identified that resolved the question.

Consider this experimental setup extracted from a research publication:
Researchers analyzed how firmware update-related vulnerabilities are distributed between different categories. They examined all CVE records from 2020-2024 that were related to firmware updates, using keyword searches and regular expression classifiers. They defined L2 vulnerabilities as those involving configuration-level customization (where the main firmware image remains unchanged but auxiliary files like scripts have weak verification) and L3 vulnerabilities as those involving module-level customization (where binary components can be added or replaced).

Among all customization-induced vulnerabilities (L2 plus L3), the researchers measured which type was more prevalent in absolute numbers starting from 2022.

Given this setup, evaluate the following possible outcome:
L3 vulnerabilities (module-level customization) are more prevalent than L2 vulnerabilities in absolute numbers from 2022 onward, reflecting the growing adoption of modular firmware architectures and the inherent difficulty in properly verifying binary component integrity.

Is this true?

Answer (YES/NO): NO